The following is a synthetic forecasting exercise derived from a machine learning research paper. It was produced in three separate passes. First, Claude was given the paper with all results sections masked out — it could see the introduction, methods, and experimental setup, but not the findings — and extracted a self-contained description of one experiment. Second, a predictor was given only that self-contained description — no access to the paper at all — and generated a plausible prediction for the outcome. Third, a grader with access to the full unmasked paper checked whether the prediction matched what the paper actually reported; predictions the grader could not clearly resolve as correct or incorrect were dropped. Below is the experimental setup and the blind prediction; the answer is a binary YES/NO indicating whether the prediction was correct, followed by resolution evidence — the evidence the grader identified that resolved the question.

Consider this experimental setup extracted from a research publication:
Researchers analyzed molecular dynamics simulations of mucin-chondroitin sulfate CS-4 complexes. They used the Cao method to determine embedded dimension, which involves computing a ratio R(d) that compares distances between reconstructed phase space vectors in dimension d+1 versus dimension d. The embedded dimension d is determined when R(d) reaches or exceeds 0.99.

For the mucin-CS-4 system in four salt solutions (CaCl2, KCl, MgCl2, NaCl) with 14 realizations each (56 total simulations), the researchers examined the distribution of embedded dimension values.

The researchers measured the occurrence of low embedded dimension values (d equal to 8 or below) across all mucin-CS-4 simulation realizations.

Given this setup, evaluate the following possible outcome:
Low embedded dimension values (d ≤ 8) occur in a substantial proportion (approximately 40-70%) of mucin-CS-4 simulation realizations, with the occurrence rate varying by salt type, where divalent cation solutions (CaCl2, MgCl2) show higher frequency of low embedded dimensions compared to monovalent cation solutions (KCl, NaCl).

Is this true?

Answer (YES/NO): NO